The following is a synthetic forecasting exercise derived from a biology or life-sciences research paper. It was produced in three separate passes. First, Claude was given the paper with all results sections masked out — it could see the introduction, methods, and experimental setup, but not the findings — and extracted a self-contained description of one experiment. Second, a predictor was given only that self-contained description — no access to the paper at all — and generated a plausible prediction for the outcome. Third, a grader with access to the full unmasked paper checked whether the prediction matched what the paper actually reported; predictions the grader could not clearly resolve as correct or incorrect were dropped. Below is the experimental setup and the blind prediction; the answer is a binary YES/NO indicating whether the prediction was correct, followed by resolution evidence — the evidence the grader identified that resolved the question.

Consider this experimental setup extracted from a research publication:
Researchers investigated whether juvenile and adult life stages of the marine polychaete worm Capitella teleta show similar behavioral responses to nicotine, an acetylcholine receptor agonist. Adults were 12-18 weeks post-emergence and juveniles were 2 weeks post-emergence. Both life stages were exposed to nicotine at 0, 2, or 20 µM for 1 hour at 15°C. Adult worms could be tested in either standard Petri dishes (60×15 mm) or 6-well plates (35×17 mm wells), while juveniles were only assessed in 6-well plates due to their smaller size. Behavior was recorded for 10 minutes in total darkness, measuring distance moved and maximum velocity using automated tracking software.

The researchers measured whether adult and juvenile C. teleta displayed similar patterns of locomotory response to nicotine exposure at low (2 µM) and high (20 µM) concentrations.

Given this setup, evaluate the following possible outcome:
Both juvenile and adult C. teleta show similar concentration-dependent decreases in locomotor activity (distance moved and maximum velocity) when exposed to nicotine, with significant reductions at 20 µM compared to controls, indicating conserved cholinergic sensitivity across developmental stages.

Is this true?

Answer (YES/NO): NO